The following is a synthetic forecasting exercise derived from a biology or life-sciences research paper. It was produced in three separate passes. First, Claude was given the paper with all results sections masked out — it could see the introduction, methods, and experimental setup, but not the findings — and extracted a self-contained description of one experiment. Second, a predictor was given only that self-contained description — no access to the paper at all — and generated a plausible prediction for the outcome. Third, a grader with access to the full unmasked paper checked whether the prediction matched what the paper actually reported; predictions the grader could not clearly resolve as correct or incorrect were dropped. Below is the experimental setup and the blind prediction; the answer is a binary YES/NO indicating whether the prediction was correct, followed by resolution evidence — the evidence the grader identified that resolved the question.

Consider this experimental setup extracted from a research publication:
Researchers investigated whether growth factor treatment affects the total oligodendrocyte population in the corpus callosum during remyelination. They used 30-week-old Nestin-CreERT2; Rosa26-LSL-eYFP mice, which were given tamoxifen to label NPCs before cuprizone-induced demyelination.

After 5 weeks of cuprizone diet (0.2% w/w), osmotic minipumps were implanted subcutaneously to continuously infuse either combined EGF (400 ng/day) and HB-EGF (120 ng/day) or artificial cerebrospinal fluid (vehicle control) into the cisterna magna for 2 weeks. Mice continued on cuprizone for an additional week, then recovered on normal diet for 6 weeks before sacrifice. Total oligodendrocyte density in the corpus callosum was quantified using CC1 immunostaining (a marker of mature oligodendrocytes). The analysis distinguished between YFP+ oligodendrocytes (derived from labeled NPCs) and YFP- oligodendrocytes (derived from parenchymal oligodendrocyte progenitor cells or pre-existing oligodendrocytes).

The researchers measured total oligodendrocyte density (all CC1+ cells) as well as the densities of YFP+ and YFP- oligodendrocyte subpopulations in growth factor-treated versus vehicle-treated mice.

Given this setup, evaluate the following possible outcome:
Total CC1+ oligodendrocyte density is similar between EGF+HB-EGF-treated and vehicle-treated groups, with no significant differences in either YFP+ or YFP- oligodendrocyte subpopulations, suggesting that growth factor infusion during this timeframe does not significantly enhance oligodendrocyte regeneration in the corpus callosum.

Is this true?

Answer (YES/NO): NO